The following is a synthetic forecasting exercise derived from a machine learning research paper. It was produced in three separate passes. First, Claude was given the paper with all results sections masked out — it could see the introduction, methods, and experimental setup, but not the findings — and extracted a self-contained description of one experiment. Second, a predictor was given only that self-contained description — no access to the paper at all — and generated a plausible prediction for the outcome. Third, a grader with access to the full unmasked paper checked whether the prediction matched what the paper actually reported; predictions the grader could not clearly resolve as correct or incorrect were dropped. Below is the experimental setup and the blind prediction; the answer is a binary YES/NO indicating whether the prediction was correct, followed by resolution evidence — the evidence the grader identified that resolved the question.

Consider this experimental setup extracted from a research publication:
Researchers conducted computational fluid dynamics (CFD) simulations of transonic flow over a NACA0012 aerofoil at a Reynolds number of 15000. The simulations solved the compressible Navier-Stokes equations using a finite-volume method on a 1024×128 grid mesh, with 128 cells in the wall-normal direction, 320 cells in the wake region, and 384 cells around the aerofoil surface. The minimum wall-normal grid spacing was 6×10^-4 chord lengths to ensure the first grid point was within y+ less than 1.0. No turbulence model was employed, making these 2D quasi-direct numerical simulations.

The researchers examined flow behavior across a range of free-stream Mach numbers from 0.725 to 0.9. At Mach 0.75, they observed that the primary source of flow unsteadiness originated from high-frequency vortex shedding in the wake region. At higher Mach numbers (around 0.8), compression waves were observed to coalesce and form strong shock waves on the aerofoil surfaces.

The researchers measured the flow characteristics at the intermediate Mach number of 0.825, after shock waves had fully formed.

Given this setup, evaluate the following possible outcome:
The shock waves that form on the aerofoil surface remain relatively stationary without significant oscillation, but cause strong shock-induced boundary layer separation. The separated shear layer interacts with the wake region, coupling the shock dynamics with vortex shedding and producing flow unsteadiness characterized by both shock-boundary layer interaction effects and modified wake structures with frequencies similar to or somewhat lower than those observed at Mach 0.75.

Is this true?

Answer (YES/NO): NO